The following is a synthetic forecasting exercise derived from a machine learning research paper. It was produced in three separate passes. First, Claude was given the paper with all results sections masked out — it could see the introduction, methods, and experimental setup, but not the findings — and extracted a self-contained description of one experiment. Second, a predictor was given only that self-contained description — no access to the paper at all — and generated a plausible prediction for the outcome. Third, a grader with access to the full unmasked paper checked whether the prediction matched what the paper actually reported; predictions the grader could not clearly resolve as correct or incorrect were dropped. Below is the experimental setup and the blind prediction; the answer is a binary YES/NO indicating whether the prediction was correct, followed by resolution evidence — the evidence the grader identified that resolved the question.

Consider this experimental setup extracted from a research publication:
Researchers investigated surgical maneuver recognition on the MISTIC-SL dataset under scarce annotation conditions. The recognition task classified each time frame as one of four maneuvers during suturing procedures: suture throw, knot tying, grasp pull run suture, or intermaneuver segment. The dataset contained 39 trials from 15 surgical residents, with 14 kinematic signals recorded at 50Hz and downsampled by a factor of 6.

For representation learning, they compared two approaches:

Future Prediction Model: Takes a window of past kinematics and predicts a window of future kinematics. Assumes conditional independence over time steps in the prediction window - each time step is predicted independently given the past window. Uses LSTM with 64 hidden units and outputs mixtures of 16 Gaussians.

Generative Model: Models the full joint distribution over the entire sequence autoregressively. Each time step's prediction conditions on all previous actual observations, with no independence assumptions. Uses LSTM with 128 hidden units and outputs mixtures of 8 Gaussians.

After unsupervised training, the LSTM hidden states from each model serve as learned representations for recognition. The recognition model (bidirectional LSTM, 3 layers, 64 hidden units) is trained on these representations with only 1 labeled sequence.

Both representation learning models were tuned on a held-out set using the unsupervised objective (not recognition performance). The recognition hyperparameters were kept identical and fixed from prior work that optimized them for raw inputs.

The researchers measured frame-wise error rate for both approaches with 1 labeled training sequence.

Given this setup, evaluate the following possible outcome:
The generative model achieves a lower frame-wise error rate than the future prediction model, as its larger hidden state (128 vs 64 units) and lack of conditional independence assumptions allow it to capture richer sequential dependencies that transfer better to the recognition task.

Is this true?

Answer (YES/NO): NO